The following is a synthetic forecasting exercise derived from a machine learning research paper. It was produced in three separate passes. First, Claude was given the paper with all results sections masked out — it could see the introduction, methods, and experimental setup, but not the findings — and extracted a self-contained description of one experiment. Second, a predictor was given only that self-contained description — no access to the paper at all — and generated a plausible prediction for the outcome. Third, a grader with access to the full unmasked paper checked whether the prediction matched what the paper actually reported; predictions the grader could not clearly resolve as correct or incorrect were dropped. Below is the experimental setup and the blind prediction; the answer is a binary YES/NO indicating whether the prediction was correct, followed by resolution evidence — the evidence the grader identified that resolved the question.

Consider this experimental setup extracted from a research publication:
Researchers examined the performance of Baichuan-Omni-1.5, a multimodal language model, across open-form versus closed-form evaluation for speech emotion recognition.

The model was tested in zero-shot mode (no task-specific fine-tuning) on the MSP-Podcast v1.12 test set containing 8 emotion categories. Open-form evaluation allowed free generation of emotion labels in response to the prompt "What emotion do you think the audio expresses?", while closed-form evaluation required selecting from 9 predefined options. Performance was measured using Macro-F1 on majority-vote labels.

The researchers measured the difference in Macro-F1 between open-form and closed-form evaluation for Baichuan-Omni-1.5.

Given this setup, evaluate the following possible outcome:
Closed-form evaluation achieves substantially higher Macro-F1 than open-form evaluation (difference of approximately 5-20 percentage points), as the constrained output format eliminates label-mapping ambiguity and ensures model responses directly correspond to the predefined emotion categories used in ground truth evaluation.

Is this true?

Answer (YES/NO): NO